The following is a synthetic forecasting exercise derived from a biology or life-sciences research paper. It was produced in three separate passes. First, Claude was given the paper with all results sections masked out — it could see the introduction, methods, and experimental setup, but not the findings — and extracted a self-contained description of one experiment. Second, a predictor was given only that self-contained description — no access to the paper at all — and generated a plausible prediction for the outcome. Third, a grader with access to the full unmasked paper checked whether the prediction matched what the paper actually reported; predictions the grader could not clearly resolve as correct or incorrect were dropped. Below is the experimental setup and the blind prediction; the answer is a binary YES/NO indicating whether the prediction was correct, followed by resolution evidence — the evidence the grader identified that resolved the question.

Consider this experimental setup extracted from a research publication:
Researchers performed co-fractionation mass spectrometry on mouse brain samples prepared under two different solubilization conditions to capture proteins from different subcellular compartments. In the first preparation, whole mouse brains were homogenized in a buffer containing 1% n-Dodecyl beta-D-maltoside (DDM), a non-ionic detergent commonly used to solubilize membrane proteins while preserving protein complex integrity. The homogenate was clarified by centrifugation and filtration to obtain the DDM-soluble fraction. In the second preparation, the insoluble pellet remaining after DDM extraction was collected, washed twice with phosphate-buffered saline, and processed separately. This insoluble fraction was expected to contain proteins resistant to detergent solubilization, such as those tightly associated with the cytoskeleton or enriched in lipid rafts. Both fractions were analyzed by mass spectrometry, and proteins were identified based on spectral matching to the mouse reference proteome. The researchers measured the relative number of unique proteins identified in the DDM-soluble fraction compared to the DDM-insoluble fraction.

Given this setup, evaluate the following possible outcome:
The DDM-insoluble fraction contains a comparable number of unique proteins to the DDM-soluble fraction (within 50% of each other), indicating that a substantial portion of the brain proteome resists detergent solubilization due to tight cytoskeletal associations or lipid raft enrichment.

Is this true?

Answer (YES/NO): NO